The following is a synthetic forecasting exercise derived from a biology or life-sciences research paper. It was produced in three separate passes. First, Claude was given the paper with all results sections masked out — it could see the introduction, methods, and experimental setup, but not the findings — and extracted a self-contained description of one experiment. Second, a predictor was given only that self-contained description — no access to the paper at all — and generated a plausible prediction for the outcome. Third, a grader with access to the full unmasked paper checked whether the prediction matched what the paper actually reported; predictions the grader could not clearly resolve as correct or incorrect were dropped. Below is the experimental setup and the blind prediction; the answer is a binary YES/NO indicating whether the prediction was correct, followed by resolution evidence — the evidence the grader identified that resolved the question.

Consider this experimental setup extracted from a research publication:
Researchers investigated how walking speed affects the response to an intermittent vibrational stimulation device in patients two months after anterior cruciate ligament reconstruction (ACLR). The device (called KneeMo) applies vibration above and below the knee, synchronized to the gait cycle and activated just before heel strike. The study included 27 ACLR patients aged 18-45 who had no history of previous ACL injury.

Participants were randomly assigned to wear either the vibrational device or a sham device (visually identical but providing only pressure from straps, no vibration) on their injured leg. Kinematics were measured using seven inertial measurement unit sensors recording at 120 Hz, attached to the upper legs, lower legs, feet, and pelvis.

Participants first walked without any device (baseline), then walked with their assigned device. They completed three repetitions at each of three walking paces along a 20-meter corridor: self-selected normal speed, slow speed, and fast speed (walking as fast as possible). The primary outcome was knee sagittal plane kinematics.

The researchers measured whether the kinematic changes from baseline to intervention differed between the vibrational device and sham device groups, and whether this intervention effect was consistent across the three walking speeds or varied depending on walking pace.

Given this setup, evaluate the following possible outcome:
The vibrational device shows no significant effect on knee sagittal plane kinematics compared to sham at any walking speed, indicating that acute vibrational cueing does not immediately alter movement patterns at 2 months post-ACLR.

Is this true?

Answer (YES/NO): NO